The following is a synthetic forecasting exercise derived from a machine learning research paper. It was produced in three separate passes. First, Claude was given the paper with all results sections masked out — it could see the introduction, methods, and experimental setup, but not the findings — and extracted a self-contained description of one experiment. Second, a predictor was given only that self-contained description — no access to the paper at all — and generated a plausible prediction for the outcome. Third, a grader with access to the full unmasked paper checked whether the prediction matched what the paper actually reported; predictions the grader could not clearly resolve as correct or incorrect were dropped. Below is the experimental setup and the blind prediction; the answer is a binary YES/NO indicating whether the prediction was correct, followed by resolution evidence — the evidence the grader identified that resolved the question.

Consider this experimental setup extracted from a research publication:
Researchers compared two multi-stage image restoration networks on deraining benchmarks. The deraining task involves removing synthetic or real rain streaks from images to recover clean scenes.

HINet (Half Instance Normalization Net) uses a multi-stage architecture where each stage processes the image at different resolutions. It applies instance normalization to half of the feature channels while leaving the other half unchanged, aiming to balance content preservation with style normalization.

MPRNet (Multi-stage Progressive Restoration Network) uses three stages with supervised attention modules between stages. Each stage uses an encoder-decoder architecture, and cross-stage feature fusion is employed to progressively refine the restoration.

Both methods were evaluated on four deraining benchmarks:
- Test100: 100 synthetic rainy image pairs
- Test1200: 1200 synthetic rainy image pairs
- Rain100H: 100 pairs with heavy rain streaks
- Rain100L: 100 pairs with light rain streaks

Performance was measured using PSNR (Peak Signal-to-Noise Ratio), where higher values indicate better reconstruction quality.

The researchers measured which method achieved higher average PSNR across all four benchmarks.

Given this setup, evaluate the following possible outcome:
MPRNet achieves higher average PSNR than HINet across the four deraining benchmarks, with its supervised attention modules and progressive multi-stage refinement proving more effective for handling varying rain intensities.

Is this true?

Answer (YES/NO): NO